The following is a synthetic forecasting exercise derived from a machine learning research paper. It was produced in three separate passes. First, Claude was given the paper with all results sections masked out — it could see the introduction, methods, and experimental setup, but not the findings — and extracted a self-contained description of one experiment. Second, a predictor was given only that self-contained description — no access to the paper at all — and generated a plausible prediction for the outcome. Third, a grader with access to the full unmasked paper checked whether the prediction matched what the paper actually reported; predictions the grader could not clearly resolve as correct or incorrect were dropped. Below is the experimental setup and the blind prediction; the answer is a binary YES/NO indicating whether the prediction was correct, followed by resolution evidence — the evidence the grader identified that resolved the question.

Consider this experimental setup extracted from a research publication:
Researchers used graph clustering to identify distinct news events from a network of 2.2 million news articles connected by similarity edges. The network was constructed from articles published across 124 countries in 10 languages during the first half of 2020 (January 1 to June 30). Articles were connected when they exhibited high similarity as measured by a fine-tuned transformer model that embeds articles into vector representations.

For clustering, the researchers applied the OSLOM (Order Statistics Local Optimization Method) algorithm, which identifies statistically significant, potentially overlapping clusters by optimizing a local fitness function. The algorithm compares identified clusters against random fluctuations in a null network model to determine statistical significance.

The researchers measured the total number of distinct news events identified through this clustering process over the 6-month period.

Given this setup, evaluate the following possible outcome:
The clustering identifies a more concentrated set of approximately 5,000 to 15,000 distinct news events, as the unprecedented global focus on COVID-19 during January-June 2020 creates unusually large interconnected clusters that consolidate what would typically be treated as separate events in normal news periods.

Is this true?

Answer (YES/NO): NO